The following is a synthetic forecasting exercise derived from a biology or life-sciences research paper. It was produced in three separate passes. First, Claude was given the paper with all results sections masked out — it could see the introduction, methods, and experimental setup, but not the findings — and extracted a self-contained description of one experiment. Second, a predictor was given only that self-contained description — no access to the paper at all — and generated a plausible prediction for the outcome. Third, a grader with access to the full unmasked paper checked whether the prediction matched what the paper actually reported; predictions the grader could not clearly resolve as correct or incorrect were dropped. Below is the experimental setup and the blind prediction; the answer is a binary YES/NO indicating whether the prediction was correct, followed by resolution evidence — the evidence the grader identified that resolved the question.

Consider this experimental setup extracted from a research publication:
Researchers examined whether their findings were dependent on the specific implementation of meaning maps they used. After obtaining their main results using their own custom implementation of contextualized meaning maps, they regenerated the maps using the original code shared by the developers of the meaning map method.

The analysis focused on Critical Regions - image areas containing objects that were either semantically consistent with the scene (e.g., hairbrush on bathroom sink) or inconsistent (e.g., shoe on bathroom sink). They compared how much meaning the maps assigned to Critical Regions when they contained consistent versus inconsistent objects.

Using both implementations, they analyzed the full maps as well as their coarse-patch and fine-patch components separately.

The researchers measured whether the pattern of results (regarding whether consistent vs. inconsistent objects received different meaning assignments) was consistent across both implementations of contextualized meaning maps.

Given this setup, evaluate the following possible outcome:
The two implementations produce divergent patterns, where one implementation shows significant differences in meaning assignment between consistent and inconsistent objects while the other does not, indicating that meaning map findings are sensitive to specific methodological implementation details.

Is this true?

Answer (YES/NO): NO